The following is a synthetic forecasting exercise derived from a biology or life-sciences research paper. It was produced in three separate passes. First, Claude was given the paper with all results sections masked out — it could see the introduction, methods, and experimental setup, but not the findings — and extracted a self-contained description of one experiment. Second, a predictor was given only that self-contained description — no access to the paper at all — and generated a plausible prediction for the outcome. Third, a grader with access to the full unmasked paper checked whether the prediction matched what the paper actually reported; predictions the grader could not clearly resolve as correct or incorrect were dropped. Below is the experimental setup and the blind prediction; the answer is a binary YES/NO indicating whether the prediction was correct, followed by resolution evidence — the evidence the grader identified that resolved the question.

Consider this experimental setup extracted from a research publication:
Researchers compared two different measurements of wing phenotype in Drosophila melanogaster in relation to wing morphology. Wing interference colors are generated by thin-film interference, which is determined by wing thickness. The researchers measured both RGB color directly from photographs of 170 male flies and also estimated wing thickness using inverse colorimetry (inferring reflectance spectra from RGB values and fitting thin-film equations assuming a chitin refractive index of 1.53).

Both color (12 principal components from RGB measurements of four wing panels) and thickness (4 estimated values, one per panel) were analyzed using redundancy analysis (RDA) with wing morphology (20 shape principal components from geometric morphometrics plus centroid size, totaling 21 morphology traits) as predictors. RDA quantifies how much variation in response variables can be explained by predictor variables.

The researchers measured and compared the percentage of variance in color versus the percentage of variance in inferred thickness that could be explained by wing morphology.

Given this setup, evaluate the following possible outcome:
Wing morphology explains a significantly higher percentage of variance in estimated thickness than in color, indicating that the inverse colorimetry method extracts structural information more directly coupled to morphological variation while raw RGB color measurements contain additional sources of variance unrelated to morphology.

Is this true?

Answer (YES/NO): NO